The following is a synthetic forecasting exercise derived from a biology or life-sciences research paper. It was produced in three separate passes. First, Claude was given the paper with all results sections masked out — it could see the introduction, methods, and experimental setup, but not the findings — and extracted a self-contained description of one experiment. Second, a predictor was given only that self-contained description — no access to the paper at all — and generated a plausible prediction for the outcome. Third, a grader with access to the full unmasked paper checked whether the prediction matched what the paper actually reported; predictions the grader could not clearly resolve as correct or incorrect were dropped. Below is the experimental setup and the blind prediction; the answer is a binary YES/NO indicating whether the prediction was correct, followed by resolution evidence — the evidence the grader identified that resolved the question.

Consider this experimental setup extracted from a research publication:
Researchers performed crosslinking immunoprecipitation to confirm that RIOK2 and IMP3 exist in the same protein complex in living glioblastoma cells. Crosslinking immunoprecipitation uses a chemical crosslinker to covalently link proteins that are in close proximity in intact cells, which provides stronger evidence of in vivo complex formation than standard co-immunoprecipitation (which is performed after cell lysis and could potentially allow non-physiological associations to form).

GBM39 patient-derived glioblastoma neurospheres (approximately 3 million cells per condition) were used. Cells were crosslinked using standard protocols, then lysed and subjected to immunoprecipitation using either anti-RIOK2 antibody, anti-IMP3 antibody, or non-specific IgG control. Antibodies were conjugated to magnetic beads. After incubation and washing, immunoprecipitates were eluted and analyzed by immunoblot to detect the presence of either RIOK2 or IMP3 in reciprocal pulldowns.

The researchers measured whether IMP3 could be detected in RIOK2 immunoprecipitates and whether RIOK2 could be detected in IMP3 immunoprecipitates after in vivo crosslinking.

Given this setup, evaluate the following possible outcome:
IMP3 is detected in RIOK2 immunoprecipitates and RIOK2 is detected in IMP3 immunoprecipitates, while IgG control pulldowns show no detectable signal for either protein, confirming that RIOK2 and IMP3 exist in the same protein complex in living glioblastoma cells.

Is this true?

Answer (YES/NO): YES